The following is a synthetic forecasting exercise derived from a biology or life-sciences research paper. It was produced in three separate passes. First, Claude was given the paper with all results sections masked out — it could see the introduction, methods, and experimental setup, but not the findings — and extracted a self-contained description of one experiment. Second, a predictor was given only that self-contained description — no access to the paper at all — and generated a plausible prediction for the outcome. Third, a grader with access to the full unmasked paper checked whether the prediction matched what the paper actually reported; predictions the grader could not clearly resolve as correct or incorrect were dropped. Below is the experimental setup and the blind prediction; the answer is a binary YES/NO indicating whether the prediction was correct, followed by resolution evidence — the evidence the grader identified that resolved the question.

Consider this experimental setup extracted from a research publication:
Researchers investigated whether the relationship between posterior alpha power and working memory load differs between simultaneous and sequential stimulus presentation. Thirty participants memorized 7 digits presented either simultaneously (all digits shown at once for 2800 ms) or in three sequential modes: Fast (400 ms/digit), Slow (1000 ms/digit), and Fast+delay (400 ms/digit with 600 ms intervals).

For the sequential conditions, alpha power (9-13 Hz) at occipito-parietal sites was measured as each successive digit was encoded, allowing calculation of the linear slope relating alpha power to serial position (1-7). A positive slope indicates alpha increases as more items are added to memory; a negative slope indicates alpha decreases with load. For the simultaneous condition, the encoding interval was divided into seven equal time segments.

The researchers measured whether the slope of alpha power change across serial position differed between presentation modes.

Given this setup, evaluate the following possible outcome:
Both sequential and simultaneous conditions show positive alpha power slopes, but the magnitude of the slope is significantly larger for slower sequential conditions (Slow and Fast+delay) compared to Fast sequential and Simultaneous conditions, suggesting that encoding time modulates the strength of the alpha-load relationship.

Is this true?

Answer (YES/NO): NO